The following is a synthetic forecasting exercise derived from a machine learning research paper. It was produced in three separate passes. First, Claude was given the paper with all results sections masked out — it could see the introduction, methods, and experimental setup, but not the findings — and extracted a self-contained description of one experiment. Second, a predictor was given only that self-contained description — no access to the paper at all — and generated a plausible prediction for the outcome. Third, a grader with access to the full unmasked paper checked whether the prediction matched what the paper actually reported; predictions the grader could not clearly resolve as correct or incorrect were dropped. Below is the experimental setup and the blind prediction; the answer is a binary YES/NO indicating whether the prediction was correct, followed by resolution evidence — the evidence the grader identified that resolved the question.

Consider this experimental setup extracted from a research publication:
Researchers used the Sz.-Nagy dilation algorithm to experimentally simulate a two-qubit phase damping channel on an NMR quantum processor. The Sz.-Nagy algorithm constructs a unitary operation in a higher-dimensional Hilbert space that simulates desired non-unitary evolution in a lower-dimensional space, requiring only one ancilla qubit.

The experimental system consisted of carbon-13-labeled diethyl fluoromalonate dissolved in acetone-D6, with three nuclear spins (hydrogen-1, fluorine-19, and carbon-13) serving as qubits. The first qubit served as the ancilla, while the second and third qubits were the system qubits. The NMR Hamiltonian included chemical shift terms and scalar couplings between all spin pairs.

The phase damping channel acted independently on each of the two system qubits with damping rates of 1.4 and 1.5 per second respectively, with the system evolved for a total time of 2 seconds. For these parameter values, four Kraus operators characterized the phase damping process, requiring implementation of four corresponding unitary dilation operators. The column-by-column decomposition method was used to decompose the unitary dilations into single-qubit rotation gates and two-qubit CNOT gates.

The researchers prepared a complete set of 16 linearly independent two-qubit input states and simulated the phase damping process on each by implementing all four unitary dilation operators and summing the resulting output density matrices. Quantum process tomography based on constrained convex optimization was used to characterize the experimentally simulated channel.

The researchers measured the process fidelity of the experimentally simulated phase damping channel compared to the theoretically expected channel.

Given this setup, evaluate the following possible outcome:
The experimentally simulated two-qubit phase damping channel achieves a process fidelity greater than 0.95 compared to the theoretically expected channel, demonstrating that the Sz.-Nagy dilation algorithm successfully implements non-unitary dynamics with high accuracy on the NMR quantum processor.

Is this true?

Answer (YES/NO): NO